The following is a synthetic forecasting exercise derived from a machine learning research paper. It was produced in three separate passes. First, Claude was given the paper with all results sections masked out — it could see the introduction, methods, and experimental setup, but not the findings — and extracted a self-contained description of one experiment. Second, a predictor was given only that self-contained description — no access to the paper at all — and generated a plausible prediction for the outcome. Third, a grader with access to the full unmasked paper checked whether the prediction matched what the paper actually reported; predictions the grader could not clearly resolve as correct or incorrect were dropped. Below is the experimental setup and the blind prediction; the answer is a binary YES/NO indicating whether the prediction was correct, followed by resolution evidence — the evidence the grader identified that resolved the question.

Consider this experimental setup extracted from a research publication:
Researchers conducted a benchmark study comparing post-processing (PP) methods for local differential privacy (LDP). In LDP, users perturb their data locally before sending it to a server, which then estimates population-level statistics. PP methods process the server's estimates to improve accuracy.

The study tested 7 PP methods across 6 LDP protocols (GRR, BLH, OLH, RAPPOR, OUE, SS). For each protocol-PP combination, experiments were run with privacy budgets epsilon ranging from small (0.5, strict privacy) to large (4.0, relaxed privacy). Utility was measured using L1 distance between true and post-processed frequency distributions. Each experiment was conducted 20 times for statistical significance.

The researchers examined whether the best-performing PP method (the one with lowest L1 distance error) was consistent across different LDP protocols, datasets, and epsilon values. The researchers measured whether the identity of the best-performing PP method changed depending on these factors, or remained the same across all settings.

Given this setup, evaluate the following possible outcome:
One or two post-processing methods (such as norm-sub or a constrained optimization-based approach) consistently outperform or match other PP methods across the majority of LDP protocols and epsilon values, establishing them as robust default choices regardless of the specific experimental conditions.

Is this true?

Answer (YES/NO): NO